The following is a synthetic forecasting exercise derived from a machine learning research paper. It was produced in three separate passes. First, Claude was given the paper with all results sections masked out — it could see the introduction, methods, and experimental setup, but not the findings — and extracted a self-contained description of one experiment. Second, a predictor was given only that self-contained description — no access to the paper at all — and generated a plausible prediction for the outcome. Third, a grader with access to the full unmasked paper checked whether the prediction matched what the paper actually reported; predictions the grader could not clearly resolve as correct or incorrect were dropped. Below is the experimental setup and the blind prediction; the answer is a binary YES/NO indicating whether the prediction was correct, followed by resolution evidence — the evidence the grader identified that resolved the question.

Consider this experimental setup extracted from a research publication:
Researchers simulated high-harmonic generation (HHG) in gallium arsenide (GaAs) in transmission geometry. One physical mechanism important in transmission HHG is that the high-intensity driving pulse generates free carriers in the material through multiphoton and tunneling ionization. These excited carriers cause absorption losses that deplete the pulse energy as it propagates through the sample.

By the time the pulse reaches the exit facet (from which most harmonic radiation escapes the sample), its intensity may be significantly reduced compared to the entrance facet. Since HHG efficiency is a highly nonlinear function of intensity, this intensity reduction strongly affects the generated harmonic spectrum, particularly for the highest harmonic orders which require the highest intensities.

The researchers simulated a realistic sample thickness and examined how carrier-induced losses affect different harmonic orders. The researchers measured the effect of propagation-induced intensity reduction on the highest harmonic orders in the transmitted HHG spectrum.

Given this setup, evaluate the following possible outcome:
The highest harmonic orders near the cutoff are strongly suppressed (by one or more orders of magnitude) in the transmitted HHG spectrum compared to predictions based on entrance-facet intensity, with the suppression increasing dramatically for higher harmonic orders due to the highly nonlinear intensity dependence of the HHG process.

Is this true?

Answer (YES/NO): YES